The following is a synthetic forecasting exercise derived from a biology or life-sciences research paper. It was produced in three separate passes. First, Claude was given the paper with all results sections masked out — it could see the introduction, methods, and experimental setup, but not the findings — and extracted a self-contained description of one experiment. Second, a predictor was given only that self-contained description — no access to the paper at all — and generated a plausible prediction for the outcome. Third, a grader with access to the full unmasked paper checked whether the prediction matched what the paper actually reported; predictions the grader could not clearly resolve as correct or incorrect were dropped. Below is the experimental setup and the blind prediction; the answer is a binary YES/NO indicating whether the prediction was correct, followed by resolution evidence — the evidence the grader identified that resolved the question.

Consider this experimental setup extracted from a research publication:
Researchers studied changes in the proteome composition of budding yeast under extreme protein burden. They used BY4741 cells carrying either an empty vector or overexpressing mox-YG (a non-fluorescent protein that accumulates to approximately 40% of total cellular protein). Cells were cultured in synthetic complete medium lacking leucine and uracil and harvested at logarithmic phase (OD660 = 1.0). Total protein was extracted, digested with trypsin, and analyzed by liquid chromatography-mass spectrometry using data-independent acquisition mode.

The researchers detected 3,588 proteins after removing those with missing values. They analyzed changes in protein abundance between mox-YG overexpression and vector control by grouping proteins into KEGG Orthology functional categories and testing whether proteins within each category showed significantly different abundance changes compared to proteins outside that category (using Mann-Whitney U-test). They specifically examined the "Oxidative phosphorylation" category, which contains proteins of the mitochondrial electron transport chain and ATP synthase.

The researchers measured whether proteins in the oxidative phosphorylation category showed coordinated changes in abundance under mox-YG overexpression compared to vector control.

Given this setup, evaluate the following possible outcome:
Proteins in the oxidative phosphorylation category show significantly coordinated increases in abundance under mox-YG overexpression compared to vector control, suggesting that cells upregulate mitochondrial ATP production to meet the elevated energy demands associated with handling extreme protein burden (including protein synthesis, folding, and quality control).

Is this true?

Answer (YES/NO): YES